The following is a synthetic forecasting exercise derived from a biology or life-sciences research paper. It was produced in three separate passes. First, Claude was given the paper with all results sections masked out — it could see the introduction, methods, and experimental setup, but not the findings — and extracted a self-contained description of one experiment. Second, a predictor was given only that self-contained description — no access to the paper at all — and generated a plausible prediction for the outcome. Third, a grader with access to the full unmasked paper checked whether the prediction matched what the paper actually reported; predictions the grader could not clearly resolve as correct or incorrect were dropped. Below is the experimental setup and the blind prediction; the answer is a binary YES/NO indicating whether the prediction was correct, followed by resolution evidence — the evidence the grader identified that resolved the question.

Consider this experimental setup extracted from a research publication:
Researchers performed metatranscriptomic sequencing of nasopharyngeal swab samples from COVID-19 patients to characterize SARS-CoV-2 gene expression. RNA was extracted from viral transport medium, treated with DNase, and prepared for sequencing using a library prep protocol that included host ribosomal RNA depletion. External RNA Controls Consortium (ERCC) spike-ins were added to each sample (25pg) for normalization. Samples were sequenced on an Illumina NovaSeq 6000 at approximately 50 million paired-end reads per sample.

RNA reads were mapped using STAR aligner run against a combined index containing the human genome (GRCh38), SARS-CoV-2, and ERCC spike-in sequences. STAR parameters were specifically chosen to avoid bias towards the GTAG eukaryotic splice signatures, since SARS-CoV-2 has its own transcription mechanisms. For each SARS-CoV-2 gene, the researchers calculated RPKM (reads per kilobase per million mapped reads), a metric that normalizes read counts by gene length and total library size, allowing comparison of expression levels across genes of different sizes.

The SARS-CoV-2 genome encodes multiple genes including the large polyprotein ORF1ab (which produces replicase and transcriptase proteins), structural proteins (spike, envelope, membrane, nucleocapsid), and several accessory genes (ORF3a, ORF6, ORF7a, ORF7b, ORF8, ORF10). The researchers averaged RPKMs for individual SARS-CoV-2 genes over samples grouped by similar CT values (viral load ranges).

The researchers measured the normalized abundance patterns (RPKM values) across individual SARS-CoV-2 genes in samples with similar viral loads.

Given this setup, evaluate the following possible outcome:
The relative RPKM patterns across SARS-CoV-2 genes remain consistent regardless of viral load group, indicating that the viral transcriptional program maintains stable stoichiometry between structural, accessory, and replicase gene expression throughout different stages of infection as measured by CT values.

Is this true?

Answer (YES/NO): NO